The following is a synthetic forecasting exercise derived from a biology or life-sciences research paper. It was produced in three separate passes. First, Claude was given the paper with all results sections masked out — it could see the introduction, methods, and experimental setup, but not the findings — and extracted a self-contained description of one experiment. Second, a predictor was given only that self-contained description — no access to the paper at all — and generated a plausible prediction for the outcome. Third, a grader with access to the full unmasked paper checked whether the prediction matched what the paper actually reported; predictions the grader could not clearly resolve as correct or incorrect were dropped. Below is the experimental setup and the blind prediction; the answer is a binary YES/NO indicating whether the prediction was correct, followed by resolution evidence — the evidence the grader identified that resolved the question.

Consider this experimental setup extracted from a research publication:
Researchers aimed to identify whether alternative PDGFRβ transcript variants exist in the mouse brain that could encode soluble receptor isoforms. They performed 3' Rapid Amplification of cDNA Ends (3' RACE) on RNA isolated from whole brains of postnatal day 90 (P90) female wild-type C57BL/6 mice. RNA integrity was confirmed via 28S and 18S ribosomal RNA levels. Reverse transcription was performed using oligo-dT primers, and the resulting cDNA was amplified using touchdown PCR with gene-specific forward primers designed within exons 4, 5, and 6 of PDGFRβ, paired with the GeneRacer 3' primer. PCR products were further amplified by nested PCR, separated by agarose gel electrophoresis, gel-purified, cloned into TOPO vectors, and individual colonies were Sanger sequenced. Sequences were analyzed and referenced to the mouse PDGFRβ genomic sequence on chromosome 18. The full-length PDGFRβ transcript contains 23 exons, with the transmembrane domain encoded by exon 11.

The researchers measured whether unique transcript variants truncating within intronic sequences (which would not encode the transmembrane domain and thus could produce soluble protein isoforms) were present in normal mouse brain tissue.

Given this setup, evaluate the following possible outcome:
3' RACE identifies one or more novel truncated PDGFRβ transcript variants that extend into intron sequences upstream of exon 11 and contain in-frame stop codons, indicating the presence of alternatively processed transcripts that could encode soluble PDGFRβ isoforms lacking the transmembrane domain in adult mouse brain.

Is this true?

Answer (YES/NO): YES